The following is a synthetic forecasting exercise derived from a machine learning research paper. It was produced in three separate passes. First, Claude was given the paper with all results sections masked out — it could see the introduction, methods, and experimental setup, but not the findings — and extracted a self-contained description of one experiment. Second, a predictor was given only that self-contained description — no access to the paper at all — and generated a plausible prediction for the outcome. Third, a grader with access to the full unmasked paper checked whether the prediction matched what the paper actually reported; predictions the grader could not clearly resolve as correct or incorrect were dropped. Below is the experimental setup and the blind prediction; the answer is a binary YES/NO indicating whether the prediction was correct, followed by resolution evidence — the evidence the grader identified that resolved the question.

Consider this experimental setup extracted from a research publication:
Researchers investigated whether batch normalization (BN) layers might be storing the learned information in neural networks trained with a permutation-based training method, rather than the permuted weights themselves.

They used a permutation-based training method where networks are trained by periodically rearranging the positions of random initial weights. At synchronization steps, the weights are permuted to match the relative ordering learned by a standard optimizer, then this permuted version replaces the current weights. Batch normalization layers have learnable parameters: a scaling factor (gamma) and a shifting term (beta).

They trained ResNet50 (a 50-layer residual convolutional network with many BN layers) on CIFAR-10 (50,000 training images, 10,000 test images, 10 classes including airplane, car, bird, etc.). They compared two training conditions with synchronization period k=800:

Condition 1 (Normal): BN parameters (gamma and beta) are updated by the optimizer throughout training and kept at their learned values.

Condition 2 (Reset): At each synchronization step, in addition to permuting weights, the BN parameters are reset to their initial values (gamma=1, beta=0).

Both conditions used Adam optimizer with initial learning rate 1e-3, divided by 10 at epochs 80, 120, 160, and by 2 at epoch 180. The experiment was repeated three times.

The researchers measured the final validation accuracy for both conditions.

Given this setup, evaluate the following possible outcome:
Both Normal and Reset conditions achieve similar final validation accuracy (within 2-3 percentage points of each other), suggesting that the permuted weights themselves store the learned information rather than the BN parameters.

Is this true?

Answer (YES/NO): YES